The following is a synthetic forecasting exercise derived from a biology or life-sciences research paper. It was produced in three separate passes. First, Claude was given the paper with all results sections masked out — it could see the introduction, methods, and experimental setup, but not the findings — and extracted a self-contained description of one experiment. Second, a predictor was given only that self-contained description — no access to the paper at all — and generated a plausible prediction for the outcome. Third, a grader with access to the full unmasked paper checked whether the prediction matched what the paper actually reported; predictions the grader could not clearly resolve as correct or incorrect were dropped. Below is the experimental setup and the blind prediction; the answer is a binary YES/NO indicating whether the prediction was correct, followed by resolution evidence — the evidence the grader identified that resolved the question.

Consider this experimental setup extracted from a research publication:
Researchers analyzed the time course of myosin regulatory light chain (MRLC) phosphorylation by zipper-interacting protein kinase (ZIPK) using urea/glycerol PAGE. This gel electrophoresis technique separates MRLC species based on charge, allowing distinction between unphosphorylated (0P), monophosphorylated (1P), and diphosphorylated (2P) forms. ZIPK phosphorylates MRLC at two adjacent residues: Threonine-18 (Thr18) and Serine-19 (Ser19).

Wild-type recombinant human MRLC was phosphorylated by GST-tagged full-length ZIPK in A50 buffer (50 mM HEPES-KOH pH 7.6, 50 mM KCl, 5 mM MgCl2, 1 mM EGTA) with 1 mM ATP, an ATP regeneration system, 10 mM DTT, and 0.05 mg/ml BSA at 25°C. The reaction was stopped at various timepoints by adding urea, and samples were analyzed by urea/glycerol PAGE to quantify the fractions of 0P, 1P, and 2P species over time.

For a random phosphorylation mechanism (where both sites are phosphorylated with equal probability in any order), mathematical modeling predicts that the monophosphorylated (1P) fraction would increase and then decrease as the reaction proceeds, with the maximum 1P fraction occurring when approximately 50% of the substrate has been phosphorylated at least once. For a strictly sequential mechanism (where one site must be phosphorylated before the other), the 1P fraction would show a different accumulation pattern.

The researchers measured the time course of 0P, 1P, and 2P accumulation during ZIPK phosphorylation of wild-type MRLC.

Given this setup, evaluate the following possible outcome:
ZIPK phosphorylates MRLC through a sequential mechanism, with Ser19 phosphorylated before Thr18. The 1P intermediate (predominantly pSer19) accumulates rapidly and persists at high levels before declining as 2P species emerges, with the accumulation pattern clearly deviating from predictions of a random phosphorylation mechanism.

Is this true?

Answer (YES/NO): YES